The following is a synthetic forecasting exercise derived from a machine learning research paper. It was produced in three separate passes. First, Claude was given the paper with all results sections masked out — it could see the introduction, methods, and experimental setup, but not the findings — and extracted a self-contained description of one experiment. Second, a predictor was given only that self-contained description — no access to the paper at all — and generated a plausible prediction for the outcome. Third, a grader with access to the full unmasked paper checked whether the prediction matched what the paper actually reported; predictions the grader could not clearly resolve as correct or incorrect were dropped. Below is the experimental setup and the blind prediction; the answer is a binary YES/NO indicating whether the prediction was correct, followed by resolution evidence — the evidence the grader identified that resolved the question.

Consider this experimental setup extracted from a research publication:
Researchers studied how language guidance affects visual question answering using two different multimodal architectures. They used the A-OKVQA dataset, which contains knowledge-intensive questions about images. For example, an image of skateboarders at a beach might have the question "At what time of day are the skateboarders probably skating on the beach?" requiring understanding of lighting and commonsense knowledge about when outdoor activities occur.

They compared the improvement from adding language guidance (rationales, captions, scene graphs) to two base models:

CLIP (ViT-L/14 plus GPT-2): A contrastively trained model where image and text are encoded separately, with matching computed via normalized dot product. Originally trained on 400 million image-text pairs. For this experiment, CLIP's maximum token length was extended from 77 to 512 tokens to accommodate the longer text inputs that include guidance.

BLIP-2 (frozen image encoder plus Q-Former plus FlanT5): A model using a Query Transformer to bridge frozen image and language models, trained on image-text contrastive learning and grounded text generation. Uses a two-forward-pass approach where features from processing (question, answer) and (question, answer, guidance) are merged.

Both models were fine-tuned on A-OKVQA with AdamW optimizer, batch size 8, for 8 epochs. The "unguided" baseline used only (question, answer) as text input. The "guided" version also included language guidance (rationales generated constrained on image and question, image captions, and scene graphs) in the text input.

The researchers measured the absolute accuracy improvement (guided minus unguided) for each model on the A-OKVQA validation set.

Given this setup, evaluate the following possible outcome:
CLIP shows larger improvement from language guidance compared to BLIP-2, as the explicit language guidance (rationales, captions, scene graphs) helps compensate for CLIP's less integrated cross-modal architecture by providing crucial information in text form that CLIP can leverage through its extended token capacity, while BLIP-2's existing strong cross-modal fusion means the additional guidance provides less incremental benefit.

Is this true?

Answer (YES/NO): YES